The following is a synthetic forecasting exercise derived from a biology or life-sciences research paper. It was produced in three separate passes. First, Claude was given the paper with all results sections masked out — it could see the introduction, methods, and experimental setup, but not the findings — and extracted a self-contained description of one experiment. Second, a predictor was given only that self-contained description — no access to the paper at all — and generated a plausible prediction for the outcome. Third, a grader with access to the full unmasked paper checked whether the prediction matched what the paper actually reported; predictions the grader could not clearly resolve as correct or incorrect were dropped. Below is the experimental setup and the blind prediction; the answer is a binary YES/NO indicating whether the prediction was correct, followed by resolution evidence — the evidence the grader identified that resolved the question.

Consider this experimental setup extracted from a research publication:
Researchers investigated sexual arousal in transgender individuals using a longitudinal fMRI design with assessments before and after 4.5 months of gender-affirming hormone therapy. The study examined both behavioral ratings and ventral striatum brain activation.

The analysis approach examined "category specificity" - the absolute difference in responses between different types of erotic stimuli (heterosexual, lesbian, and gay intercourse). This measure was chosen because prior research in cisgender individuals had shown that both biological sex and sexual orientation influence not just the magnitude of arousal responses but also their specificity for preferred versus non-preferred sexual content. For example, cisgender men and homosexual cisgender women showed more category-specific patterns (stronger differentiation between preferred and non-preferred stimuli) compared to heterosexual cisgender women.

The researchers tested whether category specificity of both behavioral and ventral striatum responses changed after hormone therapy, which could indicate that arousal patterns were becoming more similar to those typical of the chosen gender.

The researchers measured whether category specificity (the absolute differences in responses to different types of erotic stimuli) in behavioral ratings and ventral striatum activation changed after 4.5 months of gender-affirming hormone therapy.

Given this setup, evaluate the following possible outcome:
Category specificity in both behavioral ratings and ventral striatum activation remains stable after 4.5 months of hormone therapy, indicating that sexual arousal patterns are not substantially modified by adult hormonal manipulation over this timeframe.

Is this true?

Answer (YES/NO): NO